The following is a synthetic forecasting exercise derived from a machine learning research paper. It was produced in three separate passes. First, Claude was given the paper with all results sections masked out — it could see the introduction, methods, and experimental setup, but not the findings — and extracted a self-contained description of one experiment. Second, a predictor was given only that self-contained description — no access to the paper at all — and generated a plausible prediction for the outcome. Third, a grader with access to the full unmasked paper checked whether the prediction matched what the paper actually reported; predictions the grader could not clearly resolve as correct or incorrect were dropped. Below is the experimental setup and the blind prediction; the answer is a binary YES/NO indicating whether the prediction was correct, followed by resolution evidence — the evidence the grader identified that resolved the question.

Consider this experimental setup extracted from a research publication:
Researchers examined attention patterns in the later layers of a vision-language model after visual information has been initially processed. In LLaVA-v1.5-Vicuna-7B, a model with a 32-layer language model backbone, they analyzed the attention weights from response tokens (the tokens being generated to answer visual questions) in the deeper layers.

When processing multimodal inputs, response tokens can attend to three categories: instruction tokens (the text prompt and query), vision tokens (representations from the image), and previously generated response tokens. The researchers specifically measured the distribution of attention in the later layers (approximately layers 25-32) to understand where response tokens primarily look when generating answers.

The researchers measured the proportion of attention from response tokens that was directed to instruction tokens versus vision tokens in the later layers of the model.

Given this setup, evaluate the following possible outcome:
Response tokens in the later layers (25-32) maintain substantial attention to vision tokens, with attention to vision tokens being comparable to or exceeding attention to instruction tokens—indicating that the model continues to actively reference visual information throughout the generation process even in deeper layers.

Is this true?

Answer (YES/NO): NO